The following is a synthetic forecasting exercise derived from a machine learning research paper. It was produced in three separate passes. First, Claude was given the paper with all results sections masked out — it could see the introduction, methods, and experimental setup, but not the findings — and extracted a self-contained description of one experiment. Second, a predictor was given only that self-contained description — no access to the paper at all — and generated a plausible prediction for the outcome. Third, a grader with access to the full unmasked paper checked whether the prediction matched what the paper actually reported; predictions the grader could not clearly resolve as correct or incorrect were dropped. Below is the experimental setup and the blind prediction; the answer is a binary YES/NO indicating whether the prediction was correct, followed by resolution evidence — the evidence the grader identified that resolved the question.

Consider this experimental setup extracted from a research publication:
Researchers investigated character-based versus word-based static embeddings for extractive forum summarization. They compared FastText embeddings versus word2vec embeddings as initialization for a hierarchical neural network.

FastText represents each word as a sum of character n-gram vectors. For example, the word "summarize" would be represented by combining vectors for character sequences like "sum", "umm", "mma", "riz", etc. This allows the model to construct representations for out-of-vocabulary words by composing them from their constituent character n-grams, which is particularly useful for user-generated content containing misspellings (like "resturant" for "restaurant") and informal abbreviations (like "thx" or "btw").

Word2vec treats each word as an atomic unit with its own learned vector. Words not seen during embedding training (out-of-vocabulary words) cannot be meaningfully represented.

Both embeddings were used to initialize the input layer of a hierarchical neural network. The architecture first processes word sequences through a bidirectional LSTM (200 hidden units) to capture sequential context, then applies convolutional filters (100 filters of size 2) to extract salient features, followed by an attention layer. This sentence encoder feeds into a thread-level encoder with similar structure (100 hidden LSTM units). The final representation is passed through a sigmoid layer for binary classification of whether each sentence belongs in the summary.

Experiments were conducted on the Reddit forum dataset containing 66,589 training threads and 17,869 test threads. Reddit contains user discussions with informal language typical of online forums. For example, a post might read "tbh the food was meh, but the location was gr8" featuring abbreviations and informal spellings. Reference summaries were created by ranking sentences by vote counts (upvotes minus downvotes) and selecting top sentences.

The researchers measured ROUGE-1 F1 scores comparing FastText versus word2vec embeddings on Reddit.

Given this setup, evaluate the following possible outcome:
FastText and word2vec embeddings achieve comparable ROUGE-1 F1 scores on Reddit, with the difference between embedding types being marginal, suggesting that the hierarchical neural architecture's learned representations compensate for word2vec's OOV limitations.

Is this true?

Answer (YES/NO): NO